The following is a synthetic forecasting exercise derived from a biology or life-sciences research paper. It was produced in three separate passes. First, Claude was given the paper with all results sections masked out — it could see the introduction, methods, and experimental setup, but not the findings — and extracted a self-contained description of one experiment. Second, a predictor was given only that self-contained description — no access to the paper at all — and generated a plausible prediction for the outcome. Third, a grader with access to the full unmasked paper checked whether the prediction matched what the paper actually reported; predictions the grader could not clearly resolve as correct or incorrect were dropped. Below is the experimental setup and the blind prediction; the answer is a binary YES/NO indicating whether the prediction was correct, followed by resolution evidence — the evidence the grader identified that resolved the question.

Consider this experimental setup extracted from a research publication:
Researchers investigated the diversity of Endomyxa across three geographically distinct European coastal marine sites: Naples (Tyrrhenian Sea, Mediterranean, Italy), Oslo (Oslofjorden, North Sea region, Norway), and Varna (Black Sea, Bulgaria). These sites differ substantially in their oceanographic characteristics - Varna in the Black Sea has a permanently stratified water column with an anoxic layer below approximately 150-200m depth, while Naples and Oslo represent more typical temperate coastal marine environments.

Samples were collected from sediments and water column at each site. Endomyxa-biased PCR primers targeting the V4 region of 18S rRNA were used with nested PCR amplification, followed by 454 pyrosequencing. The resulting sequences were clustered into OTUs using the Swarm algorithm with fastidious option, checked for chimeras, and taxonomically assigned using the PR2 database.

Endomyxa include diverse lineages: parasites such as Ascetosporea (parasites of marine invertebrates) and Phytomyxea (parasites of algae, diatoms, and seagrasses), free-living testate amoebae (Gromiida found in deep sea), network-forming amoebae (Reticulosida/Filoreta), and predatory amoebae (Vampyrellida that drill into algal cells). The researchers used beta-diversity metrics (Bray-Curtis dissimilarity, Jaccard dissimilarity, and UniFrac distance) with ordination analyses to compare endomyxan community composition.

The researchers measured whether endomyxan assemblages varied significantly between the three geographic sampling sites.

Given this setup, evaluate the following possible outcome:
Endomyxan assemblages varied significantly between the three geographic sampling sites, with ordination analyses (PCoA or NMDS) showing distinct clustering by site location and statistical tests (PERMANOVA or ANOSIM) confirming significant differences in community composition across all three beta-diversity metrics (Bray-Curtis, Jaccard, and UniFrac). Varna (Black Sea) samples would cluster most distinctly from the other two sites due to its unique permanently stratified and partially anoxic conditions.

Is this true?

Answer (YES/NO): NO